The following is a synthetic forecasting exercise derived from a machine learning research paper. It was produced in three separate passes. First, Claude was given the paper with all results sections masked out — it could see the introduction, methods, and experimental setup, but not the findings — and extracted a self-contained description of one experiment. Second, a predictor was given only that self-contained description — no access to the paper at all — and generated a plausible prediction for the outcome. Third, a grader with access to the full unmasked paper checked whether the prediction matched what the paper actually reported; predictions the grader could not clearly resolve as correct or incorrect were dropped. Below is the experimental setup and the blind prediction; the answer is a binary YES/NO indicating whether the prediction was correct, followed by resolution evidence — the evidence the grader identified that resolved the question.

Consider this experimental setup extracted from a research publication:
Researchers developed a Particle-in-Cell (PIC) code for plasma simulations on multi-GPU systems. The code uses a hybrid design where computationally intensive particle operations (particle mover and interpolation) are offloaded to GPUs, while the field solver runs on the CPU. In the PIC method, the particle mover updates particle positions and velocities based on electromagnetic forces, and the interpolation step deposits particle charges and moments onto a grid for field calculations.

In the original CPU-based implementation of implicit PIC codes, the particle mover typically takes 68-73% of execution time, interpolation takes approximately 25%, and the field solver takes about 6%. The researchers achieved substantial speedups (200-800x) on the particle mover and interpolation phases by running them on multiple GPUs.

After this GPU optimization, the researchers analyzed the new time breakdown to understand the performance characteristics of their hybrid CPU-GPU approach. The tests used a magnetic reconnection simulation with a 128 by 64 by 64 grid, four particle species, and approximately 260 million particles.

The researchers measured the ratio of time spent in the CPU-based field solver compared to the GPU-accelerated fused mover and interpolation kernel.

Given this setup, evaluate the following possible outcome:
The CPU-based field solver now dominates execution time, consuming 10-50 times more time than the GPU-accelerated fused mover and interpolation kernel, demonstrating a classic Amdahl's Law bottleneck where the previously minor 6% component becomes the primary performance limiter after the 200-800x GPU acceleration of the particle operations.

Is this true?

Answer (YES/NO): NO